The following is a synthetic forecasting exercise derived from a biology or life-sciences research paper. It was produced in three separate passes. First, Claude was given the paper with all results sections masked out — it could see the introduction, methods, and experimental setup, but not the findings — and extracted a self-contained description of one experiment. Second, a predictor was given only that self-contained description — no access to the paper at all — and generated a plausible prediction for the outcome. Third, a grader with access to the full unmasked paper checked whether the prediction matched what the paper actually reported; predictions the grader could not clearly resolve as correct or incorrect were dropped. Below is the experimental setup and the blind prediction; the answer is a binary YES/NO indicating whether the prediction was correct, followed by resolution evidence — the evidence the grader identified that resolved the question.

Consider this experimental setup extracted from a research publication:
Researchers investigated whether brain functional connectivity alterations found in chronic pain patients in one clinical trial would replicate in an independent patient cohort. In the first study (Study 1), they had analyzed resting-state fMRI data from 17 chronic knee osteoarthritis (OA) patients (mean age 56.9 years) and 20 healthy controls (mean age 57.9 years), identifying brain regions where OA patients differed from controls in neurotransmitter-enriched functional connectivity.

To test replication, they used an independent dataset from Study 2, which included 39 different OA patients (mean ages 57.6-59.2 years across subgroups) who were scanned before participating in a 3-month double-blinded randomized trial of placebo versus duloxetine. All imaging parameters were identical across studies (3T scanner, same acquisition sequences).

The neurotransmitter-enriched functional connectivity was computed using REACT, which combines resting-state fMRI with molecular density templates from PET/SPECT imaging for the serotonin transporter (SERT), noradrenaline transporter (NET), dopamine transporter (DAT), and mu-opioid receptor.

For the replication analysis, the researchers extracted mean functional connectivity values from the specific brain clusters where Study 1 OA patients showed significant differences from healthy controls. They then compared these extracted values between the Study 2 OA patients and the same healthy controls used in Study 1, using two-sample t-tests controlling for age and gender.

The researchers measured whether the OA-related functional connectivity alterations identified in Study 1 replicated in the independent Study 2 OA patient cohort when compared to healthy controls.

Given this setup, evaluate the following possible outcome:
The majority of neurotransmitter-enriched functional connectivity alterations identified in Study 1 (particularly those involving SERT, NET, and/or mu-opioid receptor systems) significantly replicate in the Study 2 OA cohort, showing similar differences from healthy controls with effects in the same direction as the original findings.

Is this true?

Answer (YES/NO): NO